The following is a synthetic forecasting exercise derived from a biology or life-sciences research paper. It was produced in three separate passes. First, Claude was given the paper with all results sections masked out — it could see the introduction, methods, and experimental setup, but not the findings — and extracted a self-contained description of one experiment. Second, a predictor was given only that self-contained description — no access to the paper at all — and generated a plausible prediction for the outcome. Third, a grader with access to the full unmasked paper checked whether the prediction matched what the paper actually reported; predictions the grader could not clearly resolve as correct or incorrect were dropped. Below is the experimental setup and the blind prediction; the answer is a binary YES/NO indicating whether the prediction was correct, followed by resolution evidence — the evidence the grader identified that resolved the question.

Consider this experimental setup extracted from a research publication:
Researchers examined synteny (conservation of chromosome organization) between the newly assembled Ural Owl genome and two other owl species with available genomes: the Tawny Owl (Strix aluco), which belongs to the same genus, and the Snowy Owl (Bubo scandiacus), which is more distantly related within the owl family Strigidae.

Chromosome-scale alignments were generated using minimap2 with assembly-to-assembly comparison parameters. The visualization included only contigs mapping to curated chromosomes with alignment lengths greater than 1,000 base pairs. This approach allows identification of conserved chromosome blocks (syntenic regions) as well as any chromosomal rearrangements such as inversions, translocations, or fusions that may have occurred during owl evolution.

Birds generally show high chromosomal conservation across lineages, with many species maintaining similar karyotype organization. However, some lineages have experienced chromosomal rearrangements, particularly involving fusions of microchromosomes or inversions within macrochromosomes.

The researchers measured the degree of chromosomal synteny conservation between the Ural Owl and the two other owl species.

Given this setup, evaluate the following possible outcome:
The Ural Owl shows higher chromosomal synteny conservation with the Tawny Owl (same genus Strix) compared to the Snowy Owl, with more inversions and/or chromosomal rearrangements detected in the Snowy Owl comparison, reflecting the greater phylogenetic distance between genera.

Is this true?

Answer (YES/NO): YES